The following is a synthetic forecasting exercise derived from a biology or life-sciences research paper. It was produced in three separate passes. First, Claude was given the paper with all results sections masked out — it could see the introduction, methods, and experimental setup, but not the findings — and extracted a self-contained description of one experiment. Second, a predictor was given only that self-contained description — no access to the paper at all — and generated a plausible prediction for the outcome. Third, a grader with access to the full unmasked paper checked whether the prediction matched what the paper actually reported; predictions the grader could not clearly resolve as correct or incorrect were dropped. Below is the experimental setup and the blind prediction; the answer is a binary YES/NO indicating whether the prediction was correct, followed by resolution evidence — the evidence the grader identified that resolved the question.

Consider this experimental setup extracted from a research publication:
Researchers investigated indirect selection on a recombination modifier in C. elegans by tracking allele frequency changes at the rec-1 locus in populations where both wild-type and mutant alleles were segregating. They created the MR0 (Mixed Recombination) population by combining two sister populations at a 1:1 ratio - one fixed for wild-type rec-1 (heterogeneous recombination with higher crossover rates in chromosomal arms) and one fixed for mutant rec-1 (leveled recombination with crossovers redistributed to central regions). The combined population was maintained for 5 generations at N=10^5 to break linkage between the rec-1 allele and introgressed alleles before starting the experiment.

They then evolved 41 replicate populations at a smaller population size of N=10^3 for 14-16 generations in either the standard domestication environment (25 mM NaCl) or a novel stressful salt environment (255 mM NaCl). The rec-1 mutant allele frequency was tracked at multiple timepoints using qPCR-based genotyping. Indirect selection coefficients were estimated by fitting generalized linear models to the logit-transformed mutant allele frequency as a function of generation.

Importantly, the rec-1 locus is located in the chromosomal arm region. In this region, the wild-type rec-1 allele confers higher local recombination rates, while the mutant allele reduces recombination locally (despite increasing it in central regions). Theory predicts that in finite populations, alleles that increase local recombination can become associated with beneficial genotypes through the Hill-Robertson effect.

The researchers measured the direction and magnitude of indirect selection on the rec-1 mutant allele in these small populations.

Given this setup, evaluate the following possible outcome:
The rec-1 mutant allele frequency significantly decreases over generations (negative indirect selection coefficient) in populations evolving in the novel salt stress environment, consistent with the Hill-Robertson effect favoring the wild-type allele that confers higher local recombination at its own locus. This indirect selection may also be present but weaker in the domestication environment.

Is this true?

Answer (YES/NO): NO